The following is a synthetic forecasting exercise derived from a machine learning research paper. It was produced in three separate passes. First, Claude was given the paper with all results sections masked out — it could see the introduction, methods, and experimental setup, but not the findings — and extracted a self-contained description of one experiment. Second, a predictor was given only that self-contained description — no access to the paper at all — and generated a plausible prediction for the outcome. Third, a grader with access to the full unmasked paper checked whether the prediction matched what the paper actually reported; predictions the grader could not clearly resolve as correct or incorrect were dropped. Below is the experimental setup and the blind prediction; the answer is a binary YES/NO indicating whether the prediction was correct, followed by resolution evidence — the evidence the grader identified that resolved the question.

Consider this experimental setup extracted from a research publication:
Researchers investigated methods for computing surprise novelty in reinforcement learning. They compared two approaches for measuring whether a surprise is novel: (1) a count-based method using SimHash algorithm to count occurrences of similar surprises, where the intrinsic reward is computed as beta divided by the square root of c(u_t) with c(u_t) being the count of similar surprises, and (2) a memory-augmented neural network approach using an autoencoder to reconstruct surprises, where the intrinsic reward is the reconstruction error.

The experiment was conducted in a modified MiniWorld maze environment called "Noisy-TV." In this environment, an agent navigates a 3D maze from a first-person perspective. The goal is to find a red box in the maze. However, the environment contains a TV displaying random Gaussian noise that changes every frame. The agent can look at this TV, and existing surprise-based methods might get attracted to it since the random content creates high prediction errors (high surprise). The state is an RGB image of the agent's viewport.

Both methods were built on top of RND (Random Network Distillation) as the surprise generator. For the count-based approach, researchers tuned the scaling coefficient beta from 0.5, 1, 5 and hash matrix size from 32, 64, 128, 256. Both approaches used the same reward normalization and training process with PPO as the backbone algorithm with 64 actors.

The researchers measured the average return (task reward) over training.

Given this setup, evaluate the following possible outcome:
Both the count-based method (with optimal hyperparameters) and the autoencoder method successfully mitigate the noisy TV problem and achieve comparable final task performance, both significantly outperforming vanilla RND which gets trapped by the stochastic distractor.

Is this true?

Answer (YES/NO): NO